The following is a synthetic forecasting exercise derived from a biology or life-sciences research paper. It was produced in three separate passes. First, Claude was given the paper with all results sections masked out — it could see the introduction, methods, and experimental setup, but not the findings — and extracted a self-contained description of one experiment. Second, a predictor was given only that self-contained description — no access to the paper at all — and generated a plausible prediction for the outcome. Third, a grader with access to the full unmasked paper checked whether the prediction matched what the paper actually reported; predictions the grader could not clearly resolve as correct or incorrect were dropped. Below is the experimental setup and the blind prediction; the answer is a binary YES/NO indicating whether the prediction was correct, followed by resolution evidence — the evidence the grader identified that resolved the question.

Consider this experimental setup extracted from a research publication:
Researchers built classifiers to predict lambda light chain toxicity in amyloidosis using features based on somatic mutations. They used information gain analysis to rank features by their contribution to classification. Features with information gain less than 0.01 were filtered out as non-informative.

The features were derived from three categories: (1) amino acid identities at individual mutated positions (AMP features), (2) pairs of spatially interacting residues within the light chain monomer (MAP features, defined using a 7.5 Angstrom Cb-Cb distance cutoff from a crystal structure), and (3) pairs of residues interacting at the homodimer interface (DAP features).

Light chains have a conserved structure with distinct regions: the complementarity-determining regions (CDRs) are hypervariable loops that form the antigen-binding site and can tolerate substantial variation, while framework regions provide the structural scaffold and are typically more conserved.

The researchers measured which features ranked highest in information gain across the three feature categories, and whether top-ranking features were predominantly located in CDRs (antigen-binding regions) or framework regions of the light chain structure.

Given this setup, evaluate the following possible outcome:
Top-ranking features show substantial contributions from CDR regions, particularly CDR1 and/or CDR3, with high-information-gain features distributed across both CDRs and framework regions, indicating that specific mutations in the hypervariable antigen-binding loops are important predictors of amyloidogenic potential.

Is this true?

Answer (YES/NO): NO